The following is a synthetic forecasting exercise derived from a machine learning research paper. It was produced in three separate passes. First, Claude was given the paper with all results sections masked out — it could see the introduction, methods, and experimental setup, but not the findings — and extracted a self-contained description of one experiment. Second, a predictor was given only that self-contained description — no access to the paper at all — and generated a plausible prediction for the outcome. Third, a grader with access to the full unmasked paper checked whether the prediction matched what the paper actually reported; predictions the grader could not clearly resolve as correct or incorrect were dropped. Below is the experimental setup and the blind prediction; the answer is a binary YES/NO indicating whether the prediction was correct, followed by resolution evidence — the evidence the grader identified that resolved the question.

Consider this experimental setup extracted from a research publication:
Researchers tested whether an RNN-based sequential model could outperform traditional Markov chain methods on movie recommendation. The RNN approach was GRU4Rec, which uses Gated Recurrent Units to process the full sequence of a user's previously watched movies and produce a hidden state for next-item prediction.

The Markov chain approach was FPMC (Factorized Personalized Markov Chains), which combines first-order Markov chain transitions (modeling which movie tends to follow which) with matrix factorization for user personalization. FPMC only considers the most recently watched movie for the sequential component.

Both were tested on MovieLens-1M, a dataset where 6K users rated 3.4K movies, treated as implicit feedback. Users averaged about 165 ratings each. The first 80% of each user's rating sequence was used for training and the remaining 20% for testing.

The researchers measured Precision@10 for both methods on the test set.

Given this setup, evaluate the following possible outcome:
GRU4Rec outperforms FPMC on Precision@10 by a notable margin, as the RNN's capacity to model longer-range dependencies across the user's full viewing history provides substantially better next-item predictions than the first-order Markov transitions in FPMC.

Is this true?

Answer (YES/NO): YES